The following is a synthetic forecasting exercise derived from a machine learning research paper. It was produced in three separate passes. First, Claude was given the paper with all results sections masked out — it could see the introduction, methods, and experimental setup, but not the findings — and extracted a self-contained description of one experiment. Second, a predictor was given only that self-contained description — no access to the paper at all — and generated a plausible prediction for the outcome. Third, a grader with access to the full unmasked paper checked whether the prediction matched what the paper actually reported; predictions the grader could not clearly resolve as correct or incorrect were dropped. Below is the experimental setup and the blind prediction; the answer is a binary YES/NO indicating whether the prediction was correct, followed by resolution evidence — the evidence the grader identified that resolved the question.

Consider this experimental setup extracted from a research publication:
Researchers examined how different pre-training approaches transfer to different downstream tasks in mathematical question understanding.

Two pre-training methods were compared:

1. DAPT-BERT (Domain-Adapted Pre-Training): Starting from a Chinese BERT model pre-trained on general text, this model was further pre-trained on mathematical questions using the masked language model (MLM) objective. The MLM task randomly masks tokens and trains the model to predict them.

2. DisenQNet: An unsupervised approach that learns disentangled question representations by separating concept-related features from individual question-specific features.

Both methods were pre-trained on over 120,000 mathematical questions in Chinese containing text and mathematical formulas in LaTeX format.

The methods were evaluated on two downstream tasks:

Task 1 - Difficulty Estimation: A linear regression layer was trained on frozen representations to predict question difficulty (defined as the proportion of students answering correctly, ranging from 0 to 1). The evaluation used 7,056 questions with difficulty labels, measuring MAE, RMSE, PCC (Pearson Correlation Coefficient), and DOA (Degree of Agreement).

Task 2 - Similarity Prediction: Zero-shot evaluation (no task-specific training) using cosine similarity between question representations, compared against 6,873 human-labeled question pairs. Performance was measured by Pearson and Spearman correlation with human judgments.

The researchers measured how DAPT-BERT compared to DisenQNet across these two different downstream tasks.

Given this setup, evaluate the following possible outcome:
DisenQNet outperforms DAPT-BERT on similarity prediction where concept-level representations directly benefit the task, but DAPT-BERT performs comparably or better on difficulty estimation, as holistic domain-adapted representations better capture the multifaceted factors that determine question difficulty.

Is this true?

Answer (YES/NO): YES